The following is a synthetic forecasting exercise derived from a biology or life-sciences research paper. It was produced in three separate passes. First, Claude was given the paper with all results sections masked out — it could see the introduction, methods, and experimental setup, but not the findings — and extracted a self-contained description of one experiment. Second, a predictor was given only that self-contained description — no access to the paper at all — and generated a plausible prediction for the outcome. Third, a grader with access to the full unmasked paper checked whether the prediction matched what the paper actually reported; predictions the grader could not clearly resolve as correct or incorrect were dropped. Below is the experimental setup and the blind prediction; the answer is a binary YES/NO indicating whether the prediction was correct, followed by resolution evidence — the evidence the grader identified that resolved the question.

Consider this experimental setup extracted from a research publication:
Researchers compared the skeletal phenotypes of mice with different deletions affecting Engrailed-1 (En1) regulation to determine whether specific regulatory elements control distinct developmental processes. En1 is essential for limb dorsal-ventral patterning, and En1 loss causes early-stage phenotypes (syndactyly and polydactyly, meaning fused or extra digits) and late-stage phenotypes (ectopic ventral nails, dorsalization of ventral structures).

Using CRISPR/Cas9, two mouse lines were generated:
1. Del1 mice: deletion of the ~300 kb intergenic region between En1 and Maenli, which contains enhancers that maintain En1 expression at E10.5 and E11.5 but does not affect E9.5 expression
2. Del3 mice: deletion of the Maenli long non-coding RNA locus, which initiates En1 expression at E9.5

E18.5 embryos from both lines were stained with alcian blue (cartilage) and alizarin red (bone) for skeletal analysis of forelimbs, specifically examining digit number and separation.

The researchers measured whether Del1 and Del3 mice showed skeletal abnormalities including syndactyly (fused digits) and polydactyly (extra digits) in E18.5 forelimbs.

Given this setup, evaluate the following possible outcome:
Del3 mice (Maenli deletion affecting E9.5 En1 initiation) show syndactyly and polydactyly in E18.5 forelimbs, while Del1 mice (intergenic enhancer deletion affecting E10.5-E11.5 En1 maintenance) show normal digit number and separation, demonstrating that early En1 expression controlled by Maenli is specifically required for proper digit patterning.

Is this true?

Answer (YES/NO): YES